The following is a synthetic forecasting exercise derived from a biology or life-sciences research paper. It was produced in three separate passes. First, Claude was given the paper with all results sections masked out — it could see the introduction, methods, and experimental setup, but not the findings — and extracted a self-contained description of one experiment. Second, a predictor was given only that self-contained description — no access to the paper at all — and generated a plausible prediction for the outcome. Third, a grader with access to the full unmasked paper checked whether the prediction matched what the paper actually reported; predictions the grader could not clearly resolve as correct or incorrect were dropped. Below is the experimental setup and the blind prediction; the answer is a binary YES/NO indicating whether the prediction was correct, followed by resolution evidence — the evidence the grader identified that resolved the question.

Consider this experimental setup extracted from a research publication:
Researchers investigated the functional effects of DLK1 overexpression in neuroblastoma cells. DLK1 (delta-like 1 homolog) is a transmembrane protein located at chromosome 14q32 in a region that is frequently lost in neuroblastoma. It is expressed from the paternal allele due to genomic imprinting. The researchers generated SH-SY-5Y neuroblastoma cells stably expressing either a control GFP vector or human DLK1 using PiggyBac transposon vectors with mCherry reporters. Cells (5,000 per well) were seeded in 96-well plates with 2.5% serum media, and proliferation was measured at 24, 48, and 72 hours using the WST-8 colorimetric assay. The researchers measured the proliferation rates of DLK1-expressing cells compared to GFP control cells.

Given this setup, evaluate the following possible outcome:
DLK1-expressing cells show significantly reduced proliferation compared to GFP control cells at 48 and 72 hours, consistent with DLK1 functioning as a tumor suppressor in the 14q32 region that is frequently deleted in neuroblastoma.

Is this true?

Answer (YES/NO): NO